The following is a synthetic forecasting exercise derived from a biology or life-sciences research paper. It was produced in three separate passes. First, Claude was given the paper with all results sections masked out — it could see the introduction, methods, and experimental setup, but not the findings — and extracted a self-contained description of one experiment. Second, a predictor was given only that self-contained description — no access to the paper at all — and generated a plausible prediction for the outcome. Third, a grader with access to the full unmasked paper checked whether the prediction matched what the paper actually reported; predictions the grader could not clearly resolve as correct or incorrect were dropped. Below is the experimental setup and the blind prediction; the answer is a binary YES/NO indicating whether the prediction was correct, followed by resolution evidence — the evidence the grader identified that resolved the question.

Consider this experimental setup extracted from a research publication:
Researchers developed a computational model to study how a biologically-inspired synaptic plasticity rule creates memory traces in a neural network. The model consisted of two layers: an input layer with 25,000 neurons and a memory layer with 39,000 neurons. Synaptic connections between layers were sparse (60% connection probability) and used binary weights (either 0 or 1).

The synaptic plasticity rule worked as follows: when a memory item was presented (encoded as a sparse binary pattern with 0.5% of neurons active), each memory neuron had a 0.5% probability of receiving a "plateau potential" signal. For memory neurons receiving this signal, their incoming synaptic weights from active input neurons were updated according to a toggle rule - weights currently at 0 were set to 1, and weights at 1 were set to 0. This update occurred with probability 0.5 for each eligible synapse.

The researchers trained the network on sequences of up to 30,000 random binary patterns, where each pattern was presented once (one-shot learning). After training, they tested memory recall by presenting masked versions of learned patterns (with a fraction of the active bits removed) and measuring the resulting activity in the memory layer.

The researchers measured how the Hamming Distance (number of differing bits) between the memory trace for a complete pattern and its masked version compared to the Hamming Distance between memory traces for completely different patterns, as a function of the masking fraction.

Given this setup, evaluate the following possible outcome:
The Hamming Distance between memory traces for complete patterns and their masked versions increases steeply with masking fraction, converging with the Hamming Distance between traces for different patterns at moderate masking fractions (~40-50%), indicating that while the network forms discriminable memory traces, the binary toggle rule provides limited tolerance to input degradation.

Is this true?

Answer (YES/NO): NO